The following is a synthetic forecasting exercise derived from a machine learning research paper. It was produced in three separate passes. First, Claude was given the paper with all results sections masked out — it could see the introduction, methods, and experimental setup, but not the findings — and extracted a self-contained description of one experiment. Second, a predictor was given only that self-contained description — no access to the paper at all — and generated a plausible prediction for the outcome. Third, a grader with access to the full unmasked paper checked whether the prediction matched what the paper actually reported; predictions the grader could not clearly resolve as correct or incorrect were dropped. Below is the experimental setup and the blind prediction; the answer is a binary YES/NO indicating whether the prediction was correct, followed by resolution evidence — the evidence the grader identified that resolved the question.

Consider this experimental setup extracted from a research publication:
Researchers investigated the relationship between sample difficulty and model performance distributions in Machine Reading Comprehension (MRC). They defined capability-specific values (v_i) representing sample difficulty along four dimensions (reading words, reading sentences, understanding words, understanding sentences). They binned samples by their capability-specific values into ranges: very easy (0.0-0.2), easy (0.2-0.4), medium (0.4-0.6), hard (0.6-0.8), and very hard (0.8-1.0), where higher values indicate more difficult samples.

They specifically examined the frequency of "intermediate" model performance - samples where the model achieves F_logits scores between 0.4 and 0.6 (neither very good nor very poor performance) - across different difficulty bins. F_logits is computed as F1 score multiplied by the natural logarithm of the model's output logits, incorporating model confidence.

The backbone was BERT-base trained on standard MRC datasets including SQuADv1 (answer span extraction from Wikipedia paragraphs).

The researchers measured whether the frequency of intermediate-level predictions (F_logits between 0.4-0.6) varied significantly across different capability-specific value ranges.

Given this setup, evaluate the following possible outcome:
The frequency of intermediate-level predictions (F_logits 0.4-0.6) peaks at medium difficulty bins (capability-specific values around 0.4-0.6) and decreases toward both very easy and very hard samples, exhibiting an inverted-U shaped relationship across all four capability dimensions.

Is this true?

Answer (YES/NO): NO